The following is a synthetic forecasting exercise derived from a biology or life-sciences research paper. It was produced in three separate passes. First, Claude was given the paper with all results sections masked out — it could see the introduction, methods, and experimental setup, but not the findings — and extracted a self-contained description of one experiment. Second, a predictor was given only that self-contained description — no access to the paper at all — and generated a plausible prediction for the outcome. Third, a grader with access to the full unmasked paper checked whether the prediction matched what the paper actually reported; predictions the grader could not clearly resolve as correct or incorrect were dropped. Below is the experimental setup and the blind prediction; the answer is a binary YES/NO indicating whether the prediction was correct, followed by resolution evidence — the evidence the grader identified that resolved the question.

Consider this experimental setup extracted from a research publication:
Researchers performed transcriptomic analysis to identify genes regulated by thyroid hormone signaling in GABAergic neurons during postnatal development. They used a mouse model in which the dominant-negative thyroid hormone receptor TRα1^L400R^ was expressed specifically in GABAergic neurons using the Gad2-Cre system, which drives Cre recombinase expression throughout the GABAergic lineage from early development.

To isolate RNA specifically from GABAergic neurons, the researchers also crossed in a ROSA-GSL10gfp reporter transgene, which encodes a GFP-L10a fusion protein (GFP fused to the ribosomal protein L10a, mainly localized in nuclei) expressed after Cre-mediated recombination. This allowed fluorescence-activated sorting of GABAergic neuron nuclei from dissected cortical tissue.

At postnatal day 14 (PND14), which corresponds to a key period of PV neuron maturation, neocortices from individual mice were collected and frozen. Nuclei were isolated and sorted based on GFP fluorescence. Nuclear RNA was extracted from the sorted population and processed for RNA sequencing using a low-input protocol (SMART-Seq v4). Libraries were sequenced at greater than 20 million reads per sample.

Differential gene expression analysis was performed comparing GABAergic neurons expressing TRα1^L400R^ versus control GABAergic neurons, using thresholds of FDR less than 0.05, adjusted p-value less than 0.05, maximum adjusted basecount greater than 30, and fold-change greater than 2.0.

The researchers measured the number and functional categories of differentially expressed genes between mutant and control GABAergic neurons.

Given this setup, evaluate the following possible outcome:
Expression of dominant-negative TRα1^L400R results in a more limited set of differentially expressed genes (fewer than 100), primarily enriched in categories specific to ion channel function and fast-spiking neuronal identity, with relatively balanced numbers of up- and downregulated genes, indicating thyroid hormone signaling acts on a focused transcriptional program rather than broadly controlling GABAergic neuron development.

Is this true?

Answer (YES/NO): NO